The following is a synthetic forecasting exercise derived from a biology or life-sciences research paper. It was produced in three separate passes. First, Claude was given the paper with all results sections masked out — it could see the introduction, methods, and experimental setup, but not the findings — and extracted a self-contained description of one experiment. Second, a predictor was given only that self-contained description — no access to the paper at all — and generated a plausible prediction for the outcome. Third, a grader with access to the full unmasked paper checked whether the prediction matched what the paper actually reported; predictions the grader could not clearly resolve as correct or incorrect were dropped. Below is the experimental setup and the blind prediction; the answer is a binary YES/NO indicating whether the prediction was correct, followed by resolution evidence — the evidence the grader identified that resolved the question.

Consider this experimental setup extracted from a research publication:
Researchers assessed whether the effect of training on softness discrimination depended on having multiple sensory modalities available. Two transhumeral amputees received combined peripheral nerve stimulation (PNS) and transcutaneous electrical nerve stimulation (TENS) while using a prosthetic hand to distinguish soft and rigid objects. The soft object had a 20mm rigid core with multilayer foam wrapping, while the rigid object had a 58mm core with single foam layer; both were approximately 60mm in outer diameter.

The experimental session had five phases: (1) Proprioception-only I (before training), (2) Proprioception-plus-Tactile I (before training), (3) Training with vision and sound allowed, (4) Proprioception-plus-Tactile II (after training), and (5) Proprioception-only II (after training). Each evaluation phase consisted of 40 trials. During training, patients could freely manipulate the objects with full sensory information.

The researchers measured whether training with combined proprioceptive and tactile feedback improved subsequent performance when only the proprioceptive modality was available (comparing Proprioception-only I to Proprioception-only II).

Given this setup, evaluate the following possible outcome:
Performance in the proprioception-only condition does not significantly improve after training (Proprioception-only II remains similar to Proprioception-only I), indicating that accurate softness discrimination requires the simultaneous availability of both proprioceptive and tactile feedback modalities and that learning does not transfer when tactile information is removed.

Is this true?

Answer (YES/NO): NO